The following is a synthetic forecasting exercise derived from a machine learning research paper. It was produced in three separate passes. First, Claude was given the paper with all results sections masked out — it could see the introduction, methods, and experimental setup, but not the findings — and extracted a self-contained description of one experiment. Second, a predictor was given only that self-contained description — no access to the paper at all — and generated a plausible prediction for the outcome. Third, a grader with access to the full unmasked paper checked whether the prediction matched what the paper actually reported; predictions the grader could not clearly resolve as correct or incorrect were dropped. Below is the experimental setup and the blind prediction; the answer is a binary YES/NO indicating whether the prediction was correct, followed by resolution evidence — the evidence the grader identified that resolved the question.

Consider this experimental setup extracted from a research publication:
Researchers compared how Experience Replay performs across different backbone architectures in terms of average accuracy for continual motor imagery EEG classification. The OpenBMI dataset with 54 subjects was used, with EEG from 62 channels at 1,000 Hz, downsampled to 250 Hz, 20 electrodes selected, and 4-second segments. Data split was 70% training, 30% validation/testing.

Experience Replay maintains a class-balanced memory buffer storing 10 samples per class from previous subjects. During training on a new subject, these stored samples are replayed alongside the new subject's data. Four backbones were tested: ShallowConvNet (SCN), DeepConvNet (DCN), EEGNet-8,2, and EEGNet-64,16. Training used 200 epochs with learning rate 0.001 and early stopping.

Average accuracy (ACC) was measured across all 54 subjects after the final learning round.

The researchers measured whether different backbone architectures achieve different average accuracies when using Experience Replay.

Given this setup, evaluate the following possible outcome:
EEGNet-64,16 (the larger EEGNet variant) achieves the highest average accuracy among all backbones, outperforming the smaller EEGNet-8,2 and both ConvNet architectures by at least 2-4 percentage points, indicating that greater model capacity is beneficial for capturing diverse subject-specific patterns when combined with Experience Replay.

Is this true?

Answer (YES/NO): NO